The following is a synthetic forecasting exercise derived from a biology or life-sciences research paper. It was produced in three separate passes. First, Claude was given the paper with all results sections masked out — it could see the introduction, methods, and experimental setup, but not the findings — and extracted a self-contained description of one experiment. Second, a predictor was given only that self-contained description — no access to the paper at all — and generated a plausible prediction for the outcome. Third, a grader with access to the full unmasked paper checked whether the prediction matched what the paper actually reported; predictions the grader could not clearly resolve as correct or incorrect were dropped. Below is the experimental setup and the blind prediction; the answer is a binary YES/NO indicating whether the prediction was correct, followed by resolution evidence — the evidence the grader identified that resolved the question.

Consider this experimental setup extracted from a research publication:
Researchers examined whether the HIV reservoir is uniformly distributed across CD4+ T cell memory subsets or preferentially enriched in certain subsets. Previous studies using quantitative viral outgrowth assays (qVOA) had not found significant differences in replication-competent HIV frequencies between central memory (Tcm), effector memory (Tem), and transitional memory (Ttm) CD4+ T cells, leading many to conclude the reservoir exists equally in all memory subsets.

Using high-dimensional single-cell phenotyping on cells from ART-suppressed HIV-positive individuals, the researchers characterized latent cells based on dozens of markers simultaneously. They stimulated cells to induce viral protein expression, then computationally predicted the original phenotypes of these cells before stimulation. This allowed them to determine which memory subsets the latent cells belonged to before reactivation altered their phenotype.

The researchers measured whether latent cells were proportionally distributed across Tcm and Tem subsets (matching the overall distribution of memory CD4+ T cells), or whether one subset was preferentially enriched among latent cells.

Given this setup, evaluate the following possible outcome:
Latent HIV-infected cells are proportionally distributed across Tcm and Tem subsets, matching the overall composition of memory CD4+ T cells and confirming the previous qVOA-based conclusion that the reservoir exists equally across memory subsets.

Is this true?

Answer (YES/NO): NO